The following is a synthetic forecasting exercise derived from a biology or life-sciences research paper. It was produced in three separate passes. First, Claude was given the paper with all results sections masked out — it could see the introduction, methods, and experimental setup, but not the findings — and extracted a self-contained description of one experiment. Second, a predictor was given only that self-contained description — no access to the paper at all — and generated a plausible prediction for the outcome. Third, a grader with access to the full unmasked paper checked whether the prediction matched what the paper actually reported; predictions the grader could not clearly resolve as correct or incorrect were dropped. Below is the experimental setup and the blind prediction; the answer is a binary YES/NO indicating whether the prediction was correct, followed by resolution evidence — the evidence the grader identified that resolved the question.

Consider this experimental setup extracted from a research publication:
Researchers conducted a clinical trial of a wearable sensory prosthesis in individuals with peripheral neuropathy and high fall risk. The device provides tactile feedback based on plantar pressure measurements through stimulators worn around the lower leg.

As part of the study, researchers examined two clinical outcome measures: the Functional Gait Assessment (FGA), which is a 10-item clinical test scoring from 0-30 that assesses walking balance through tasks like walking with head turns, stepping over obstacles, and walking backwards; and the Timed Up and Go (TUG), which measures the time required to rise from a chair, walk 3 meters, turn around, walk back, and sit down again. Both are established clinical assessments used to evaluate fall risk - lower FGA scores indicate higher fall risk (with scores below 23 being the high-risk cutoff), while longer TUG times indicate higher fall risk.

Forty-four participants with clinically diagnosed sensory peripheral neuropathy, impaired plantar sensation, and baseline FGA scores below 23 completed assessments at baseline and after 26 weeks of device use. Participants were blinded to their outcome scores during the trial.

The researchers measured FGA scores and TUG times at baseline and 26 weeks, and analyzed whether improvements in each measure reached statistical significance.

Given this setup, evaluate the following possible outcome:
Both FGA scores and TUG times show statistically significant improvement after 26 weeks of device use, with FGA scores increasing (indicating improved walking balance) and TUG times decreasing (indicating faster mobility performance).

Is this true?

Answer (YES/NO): NO